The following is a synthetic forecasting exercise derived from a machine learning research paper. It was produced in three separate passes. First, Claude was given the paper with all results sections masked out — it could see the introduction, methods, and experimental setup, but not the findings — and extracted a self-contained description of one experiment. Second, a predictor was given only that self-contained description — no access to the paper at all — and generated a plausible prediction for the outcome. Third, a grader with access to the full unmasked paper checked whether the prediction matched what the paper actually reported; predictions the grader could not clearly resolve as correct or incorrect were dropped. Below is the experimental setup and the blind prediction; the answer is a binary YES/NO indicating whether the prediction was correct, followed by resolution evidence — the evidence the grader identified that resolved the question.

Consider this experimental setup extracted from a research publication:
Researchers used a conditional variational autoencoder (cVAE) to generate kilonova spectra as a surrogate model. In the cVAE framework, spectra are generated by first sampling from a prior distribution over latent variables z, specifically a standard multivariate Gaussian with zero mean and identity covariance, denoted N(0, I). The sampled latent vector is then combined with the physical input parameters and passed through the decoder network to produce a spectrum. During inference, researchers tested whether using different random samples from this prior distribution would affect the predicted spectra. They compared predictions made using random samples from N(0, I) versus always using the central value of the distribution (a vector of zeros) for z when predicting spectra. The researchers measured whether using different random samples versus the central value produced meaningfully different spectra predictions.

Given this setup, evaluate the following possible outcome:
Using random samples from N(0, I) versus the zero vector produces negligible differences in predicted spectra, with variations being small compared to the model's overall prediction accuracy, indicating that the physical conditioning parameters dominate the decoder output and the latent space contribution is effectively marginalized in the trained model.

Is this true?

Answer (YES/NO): YES